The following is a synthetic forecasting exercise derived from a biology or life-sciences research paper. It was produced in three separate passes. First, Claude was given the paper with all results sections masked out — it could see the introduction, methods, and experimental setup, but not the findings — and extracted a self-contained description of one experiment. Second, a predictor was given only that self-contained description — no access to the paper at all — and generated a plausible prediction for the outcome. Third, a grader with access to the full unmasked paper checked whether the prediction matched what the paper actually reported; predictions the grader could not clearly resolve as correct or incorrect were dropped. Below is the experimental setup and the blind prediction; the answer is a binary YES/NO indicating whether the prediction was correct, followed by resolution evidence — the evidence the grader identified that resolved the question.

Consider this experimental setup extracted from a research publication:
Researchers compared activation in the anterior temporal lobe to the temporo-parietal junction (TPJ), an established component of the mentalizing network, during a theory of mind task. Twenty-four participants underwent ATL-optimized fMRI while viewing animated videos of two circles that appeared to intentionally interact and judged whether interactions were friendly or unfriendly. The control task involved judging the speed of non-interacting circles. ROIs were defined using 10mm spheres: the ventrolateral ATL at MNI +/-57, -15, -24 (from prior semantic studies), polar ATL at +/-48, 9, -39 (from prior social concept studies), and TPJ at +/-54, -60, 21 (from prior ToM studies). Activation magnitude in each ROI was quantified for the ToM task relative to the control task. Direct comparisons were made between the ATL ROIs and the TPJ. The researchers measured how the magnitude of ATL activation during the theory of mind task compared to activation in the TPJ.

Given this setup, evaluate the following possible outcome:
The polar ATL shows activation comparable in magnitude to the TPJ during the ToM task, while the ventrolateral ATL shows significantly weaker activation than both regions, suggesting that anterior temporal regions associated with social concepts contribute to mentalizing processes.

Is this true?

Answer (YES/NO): NO